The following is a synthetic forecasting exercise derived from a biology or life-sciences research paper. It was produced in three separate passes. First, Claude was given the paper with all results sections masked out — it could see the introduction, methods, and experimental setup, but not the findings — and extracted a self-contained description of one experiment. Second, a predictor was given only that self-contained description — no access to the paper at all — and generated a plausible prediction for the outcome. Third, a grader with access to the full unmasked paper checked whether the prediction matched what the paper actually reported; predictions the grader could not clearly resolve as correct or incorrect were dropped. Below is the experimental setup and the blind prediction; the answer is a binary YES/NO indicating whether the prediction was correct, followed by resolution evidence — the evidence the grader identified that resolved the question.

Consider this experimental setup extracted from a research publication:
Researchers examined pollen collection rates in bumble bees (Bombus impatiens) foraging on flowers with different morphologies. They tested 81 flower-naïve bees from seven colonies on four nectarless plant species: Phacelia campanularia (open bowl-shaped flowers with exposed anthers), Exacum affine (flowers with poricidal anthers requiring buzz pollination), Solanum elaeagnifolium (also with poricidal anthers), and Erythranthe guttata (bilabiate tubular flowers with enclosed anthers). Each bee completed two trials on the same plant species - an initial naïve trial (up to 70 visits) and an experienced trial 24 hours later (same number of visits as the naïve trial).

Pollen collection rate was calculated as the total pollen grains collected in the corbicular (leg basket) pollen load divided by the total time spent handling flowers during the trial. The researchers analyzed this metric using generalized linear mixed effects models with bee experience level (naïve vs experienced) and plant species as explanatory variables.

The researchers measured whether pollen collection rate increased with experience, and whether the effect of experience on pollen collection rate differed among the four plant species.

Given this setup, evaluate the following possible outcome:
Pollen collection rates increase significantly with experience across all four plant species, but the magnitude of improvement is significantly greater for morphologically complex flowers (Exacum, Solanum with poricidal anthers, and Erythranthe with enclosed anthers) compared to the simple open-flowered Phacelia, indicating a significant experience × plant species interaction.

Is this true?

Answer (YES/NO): NO